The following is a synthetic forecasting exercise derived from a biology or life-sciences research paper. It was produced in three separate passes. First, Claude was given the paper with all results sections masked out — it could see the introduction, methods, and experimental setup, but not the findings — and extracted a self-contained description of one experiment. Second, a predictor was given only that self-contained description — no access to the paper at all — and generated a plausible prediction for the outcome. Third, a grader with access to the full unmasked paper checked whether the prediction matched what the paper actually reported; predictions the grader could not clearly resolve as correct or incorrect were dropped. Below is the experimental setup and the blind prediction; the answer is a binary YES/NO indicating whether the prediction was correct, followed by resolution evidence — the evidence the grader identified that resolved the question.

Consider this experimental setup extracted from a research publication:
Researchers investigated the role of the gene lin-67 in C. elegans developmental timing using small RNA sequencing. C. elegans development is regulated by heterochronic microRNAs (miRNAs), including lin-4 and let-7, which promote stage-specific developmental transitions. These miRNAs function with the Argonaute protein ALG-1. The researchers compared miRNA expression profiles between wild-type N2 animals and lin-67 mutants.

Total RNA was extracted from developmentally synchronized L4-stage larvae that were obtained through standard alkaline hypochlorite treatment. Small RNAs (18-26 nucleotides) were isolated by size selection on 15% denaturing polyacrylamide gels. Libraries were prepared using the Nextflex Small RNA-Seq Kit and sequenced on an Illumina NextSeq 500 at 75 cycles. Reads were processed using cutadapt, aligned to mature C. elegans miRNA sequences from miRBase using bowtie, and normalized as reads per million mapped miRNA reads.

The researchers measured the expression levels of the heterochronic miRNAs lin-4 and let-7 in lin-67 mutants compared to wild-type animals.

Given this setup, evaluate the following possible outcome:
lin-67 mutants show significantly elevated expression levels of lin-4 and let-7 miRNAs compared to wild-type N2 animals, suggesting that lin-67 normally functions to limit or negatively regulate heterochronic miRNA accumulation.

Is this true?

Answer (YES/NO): NO